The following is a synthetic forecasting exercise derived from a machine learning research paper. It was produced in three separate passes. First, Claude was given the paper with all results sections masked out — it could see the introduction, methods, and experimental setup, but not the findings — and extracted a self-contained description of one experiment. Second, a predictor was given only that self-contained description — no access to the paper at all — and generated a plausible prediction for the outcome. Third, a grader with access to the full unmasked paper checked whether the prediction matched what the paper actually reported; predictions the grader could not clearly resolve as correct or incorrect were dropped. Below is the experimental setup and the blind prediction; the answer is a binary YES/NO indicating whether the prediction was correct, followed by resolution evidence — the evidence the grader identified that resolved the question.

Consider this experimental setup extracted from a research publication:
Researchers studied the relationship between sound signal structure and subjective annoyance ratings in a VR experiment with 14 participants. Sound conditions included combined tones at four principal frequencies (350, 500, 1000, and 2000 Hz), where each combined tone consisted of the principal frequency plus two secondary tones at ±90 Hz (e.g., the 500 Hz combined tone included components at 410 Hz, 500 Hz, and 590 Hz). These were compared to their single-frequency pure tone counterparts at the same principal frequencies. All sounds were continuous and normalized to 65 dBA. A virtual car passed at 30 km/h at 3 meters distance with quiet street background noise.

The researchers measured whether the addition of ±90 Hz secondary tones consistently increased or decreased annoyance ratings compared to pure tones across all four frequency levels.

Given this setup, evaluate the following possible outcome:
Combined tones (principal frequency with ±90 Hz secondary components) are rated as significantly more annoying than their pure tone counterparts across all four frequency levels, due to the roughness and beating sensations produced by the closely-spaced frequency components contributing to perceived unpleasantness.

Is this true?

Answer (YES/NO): NO